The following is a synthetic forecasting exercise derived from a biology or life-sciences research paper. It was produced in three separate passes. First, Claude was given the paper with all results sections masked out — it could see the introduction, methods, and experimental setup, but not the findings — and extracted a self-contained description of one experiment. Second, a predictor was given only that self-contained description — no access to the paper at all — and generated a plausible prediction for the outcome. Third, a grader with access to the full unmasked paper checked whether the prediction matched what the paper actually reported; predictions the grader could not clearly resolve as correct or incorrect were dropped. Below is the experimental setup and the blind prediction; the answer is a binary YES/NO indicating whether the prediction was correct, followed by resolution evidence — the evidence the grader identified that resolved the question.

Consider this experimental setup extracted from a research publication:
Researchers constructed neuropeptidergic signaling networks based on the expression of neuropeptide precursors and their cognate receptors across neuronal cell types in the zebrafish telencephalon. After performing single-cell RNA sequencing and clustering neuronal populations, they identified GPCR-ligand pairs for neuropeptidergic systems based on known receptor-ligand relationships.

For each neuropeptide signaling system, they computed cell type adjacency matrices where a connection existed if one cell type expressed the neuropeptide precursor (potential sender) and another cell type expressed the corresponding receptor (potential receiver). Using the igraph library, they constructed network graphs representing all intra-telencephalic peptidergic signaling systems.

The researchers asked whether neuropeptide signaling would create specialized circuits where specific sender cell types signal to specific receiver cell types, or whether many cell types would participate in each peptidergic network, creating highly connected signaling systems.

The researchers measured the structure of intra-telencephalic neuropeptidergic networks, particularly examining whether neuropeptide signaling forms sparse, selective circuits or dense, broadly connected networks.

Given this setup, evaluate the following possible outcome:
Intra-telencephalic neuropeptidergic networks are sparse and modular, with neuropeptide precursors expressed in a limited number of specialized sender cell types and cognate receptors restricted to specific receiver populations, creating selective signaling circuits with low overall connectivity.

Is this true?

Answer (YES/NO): NO